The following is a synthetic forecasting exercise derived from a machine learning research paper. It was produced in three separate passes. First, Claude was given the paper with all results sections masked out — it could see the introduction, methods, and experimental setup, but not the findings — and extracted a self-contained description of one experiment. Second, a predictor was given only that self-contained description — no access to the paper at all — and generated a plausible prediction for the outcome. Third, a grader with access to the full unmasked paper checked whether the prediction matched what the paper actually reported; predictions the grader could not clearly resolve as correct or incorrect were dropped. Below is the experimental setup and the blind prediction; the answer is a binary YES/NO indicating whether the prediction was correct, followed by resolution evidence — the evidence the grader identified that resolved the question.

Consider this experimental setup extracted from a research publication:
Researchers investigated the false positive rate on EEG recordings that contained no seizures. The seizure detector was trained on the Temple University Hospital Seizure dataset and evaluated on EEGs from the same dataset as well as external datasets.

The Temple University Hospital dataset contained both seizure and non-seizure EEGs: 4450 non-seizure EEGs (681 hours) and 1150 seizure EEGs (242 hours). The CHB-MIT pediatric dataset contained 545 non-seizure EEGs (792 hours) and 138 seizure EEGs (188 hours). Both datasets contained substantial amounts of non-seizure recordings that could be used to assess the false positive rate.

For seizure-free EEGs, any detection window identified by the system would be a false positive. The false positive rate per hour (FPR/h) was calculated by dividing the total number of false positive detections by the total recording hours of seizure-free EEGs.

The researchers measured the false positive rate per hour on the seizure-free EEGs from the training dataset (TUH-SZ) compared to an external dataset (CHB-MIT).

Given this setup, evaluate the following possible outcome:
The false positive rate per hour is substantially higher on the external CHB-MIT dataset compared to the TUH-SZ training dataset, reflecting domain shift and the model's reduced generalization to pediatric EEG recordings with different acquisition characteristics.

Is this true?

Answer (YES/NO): NO